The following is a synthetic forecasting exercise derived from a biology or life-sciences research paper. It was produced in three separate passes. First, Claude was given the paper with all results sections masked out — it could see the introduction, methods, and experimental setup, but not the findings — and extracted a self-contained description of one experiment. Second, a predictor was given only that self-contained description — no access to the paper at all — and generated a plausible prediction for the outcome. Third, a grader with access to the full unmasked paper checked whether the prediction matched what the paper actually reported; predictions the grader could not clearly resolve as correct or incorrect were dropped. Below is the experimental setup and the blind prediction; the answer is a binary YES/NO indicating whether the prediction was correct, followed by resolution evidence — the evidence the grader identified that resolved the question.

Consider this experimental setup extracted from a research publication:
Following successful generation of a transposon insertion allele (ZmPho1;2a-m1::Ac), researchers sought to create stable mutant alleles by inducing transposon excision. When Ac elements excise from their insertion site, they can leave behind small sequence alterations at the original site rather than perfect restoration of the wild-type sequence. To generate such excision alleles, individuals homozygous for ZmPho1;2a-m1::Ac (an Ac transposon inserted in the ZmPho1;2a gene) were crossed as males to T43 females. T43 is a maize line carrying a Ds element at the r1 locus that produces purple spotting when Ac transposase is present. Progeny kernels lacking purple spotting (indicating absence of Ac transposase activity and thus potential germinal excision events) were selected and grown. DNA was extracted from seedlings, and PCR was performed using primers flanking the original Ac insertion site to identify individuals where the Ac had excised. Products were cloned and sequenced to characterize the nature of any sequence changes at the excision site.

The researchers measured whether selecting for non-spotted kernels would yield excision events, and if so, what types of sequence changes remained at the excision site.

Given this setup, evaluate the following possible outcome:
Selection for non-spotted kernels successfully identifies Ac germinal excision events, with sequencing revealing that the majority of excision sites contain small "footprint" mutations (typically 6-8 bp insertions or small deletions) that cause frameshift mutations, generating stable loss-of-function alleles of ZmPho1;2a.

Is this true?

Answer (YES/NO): YES